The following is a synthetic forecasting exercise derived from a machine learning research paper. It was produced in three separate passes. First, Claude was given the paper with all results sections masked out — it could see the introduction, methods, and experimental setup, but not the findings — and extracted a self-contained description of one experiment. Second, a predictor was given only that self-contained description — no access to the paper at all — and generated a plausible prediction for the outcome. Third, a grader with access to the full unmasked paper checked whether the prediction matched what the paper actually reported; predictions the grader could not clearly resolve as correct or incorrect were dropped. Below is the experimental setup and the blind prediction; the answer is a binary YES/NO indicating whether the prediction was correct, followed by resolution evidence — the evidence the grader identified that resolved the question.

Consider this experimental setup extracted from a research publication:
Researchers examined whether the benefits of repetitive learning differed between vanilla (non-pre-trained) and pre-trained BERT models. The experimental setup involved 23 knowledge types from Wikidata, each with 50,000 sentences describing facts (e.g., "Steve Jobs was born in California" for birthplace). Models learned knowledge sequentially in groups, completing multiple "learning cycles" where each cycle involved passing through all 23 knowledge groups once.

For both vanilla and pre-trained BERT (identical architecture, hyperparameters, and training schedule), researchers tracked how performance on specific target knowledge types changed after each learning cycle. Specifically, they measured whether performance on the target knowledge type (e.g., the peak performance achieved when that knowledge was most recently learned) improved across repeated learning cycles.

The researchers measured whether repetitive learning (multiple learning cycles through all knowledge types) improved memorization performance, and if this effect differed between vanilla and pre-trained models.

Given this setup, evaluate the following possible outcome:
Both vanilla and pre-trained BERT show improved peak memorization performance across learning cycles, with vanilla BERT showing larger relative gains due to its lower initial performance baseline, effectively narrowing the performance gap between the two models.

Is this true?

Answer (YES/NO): NO